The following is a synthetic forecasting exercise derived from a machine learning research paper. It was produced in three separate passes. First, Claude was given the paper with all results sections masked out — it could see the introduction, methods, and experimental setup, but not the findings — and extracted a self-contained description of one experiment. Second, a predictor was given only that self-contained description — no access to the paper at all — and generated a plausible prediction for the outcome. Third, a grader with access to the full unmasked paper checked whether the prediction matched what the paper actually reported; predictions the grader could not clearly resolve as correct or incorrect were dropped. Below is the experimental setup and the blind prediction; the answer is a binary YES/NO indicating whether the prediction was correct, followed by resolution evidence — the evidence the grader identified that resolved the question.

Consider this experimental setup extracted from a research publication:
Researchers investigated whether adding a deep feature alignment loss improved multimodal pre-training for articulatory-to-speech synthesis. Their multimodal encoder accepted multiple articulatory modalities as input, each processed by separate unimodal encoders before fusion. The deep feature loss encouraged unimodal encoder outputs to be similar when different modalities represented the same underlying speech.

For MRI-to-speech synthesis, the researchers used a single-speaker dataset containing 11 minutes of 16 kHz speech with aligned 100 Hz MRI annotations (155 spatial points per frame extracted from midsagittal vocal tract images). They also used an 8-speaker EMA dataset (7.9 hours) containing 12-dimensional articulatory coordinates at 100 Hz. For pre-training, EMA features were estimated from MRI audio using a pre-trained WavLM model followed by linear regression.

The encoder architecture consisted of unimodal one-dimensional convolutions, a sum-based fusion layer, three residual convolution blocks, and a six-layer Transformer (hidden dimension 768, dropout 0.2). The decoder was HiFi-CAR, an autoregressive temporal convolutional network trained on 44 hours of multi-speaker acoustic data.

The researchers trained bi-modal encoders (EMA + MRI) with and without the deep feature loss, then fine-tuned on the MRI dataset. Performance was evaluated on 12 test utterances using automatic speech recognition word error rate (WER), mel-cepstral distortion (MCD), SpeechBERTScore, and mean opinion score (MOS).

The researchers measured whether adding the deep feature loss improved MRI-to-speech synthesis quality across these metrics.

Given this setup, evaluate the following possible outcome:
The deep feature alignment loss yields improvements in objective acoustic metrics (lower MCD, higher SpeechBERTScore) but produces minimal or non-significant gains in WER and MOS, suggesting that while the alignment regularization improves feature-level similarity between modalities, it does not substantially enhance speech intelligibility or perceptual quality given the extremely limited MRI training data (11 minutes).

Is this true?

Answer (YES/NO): NO